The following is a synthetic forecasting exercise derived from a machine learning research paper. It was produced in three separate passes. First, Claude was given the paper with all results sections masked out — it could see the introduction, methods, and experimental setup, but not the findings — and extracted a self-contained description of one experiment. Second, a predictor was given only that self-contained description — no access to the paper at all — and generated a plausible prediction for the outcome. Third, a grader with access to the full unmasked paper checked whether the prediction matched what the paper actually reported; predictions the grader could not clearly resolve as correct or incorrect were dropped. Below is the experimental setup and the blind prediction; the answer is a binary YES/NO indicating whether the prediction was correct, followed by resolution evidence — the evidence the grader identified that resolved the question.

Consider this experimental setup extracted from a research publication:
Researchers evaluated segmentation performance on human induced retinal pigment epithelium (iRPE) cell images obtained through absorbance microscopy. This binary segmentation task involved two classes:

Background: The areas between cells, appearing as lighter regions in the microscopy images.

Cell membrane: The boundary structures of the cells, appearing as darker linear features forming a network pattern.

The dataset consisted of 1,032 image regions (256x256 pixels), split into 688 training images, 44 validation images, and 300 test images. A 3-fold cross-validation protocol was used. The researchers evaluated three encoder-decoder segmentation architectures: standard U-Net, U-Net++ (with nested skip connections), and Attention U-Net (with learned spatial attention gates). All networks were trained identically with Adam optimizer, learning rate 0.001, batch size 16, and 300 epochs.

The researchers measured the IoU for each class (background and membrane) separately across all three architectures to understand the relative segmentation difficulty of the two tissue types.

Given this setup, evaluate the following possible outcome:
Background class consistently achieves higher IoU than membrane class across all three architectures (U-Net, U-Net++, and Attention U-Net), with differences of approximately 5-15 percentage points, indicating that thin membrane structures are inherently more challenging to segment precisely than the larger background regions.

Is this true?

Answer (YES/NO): NO